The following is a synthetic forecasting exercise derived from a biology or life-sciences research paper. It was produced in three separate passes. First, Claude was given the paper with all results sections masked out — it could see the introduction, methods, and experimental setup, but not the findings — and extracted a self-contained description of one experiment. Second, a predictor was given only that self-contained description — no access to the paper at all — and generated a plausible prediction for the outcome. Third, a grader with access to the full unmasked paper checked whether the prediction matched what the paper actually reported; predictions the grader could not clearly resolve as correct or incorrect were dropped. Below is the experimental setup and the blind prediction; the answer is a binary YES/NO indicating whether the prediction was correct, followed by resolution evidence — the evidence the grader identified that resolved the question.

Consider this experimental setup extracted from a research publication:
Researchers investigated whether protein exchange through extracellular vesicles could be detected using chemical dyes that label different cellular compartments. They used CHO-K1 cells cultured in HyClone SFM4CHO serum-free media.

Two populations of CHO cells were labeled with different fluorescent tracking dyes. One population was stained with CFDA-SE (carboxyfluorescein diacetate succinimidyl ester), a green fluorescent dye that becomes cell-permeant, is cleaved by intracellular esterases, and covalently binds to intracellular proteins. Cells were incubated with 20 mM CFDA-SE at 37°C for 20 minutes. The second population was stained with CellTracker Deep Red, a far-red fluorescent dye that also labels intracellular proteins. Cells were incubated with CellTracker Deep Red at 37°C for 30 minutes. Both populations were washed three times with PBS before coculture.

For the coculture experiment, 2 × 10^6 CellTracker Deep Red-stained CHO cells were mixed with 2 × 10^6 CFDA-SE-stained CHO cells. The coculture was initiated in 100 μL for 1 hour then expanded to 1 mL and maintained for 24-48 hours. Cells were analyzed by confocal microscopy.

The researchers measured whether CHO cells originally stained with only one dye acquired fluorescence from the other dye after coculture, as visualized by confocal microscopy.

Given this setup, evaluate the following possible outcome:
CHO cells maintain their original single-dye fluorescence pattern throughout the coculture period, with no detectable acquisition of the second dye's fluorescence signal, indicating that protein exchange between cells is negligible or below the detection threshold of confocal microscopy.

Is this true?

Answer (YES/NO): NO